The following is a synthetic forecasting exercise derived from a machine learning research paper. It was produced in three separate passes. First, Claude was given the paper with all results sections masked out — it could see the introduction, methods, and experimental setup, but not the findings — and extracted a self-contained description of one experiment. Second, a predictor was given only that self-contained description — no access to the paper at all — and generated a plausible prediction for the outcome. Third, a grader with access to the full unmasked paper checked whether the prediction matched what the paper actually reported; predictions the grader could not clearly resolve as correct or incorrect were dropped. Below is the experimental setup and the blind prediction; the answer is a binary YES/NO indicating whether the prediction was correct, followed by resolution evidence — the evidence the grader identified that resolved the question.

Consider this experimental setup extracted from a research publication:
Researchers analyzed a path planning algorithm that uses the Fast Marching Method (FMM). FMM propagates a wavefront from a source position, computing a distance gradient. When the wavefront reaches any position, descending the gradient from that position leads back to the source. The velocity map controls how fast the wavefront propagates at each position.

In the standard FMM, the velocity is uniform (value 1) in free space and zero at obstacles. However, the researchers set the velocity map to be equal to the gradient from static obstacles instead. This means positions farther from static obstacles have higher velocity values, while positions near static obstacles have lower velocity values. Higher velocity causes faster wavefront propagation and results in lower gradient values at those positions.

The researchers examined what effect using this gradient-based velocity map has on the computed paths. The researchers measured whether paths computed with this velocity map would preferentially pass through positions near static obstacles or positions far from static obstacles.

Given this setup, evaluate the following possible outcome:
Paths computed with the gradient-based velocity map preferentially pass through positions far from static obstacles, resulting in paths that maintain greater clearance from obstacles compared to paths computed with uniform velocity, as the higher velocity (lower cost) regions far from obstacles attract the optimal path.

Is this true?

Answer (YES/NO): YES